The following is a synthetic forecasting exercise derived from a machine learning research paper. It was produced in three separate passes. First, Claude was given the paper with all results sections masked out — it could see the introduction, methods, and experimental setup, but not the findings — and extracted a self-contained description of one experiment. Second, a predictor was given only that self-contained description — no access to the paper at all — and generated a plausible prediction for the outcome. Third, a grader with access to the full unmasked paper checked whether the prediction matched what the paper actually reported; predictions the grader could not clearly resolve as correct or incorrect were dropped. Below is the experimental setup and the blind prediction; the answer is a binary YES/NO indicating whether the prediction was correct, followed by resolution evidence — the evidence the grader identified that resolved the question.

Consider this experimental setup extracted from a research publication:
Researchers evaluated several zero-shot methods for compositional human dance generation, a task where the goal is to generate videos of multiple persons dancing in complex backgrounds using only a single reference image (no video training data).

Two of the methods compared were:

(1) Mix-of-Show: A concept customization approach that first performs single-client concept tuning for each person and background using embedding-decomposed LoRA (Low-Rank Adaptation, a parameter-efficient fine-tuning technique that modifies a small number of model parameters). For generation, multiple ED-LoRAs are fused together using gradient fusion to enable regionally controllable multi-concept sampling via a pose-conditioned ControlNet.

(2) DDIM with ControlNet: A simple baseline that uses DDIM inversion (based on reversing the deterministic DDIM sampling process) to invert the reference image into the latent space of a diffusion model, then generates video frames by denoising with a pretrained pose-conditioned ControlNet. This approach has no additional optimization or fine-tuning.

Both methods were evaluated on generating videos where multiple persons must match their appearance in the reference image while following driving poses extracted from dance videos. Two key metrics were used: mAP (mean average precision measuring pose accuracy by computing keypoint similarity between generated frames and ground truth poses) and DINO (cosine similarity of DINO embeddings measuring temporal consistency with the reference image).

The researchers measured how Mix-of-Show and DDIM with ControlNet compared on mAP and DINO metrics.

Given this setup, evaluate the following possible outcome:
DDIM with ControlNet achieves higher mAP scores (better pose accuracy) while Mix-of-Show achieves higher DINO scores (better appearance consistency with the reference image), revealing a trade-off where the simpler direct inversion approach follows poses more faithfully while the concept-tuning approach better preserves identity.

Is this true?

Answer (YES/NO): NO